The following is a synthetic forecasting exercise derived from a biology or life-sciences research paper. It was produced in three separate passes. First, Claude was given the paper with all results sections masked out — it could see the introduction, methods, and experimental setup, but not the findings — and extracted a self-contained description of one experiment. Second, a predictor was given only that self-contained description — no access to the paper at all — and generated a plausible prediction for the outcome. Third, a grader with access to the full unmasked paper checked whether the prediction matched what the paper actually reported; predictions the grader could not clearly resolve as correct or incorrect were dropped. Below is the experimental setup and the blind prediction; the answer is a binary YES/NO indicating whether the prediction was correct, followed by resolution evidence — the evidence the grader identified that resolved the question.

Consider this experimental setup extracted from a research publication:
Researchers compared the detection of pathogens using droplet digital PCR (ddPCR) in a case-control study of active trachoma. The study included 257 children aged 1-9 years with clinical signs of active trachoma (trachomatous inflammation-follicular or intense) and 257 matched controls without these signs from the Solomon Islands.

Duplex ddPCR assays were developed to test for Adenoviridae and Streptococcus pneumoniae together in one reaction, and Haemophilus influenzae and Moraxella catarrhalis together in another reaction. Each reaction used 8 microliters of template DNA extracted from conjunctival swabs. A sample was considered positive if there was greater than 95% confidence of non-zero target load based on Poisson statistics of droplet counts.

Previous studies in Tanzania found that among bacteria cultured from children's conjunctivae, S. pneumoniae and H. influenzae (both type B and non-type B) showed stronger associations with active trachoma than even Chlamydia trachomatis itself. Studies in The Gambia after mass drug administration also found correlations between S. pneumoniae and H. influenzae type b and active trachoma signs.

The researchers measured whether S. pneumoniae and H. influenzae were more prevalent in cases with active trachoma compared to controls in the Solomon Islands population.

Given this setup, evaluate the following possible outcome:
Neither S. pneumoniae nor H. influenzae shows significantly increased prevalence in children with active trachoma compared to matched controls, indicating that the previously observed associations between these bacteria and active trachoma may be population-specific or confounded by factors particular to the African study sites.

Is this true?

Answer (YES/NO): YES